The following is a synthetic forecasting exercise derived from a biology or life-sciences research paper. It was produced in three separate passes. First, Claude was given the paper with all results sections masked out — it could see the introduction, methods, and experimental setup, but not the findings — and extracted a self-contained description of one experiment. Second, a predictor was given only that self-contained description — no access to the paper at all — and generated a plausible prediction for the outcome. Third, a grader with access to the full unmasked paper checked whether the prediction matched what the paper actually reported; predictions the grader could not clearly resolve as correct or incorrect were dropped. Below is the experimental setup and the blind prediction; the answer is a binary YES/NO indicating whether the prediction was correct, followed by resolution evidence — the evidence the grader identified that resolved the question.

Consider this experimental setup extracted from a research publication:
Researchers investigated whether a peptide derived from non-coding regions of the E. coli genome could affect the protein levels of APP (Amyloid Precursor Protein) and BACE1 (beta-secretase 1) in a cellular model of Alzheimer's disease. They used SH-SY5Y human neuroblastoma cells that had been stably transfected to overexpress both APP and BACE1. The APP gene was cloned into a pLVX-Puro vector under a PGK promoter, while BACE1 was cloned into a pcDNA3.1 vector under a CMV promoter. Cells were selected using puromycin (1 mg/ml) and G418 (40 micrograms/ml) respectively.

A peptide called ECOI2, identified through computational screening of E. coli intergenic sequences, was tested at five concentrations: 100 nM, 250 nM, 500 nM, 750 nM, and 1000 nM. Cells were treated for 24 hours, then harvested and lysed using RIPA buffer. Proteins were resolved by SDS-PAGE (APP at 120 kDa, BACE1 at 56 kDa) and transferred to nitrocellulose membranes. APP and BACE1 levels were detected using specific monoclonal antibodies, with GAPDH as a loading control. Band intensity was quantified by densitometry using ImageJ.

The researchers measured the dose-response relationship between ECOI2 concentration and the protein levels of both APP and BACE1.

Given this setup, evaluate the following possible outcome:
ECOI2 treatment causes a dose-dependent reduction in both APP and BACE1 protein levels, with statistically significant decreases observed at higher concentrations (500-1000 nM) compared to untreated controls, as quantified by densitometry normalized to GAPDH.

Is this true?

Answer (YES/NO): NO